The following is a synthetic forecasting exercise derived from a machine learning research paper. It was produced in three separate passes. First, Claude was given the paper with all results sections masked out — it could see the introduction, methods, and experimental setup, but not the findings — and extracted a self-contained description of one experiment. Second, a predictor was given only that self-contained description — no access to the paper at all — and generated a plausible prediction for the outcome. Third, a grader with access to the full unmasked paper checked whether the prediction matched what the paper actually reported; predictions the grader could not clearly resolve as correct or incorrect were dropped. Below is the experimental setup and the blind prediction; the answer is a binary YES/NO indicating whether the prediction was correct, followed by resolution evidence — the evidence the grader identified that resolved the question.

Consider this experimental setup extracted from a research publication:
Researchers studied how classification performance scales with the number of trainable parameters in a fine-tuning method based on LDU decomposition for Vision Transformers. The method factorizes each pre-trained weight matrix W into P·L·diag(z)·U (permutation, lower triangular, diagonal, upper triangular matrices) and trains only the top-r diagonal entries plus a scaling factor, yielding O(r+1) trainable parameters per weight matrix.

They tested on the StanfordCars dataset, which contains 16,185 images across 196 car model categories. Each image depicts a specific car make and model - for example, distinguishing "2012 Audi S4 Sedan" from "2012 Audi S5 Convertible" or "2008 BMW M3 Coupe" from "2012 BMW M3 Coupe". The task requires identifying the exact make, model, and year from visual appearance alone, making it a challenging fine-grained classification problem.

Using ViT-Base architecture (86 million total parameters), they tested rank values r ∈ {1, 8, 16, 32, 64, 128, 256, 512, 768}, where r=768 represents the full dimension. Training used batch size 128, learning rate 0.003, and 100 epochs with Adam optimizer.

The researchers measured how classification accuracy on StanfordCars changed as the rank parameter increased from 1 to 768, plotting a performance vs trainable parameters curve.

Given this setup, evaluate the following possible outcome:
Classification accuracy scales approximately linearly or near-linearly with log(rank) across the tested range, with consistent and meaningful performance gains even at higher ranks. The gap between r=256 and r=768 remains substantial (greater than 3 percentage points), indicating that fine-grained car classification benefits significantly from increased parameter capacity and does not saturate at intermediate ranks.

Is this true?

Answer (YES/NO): NO